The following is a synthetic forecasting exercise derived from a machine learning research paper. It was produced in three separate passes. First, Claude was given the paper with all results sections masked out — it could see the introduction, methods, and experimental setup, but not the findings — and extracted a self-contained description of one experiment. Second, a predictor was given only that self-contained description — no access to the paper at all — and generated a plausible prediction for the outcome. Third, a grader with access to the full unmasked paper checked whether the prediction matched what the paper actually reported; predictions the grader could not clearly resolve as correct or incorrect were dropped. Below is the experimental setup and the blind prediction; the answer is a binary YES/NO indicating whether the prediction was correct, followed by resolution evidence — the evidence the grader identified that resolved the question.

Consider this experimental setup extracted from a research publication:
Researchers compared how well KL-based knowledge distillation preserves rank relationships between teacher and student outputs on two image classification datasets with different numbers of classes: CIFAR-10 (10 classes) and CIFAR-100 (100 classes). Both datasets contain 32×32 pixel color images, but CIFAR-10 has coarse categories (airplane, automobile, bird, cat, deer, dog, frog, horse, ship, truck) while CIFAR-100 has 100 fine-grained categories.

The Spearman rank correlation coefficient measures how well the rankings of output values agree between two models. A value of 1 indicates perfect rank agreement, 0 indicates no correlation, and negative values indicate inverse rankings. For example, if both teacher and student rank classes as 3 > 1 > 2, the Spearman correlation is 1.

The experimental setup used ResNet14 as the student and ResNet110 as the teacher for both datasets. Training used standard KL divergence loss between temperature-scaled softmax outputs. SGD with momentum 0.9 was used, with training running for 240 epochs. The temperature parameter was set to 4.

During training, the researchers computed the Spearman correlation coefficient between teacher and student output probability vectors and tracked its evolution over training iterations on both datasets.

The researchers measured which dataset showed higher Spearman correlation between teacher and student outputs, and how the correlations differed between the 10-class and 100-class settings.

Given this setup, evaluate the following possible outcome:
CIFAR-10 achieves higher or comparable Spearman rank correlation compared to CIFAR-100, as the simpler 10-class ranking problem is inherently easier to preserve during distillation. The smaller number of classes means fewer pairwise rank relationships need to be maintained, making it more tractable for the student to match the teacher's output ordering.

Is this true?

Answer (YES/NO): YES